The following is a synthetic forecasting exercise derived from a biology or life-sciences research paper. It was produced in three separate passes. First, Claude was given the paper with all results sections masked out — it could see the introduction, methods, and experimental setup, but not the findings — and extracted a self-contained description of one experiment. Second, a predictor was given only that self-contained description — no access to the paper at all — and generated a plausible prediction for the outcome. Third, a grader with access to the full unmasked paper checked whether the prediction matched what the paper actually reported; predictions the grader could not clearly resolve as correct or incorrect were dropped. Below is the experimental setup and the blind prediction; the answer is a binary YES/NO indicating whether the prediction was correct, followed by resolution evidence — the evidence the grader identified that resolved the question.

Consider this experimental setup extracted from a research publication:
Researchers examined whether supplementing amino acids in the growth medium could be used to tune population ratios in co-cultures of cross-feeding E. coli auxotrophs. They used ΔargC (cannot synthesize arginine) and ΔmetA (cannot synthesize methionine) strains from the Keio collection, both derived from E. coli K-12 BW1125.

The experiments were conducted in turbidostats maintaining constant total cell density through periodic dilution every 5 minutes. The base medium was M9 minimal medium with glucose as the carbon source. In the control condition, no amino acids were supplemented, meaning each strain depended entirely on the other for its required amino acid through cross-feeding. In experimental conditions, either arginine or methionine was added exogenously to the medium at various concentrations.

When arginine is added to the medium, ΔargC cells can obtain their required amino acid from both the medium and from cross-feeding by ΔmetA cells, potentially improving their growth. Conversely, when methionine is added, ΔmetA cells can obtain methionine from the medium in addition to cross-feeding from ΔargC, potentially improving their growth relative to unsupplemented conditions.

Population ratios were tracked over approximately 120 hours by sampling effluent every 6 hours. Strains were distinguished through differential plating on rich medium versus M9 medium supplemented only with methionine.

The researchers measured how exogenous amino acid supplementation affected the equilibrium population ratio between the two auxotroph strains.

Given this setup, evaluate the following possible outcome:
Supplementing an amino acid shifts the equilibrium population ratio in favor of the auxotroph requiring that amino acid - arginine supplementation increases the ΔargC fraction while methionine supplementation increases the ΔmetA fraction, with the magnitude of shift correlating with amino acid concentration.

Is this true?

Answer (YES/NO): YES